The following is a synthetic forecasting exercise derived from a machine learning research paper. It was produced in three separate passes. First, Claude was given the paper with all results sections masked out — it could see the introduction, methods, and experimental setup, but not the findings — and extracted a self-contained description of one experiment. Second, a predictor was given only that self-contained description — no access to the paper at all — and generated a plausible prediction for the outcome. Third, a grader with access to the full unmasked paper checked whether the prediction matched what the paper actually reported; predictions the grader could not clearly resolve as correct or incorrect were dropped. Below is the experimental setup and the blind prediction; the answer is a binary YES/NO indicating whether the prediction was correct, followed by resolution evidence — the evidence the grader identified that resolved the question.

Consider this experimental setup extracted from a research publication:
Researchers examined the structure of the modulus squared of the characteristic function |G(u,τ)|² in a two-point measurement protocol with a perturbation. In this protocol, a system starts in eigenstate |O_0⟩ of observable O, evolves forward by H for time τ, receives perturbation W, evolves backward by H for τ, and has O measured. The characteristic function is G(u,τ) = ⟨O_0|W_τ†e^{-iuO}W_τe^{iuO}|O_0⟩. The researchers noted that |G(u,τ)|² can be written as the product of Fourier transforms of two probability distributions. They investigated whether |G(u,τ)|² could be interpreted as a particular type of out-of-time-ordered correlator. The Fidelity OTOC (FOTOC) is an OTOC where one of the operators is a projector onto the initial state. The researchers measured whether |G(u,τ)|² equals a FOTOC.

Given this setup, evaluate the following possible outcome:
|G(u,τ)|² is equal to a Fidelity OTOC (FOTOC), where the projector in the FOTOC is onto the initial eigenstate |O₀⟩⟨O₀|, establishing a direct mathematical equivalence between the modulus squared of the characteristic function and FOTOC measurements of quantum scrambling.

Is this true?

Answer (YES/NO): YES